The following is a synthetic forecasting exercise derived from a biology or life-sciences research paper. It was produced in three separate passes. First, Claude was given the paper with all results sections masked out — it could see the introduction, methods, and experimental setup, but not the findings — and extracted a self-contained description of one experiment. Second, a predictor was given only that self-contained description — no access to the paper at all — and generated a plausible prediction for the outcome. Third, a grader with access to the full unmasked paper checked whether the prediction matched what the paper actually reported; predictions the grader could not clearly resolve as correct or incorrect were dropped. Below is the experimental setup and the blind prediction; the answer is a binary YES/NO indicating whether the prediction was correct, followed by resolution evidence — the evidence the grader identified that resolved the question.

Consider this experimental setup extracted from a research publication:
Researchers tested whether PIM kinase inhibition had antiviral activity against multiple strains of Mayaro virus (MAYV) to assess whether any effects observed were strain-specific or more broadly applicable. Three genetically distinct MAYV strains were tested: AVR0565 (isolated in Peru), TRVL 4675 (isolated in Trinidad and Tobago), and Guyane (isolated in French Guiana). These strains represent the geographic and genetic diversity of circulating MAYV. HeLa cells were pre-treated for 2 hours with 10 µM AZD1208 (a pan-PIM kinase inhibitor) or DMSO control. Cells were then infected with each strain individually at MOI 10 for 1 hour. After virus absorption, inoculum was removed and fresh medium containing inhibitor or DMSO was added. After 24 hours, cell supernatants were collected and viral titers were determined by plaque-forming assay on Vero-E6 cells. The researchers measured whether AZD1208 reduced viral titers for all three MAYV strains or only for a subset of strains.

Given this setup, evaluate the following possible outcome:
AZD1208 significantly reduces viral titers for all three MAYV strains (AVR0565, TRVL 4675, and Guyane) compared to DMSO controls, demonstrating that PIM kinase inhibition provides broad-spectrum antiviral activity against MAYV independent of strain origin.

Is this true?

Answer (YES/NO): YES